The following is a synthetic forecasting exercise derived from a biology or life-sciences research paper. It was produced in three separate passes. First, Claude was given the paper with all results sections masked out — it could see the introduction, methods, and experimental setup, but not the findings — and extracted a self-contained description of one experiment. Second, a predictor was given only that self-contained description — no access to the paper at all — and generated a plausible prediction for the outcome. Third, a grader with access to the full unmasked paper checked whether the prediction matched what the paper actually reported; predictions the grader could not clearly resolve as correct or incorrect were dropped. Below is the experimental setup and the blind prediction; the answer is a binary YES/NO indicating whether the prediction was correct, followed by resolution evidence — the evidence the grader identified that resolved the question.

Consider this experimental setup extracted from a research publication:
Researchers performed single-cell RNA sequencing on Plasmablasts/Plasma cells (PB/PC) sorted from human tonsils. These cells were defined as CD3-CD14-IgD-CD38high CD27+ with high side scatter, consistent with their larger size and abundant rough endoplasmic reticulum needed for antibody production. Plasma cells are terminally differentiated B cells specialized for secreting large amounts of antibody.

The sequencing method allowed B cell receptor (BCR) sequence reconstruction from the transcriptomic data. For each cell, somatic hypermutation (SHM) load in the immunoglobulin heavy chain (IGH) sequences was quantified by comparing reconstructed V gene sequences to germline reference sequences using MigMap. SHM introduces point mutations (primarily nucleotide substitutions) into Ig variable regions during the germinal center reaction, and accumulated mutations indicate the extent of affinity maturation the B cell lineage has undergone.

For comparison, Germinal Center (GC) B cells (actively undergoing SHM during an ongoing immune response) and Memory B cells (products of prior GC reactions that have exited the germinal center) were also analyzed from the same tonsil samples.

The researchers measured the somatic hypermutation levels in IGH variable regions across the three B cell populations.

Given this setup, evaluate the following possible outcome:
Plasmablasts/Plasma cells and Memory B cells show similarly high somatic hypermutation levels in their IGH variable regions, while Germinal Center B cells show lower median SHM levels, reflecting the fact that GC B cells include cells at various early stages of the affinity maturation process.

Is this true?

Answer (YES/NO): NO